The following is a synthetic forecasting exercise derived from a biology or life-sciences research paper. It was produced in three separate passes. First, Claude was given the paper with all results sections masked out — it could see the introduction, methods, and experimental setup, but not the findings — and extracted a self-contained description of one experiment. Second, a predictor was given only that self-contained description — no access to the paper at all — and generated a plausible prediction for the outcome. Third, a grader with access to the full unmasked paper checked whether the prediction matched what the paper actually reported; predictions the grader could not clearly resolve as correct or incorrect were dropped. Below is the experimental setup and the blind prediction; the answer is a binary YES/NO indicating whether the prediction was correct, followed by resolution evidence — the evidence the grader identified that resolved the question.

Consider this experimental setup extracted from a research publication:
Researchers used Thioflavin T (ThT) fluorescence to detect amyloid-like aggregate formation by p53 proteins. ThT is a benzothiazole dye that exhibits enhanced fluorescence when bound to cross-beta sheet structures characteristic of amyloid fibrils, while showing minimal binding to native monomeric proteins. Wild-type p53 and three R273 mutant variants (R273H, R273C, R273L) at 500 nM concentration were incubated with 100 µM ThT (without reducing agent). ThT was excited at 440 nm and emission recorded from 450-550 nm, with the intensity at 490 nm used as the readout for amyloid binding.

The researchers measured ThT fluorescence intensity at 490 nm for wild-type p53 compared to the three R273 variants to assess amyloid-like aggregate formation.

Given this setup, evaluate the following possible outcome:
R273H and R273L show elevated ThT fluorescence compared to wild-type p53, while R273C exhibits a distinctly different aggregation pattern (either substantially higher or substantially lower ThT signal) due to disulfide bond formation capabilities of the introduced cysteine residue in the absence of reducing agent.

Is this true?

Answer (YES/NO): NO